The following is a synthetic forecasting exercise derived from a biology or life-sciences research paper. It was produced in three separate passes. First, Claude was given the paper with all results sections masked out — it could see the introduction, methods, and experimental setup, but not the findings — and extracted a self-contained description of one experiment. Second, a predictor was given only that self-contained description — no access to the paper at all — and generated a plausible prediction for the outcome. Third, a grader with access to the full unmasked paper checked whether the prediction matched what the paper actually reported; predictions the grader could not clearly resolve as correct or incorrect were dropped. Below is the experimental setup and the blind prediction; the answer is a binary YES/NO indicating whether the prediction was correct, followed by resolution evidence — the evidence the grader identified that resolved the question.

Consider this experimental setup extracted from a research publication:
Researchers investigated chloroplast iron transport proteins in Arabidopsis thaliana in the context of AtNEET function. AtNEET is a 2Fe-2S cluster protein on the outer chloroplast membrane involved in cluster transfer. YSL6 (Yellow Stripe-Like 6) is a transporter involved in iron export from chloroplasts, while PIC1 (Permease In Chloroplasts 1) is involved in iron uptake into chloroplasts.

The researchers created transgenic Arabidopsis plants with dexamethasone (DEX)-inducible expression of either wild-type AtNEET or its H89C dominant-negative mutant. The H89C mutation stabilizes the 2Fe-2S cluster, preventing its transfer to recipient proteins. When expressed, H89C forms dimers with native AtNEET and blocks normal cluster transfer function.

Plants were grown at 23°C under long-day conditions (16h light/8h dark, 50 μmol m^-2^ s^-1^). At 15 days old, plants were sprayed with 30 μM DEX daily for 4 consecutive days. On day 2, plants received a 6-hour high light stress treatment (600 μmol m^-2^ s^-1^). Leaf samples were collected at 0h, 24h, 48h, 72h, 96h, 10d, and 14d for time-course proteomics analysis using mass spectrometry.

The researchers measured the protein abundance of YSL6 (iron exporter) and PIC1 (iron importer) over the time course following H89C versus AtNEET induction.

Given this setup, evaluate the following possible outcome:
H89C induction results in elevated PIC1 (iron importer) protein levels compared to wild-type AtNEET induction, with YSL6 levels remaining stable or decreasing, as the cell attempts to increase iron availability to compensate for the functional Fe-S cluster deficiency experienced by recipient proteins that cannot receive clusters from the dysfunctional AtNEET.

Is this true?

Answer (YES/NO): NO